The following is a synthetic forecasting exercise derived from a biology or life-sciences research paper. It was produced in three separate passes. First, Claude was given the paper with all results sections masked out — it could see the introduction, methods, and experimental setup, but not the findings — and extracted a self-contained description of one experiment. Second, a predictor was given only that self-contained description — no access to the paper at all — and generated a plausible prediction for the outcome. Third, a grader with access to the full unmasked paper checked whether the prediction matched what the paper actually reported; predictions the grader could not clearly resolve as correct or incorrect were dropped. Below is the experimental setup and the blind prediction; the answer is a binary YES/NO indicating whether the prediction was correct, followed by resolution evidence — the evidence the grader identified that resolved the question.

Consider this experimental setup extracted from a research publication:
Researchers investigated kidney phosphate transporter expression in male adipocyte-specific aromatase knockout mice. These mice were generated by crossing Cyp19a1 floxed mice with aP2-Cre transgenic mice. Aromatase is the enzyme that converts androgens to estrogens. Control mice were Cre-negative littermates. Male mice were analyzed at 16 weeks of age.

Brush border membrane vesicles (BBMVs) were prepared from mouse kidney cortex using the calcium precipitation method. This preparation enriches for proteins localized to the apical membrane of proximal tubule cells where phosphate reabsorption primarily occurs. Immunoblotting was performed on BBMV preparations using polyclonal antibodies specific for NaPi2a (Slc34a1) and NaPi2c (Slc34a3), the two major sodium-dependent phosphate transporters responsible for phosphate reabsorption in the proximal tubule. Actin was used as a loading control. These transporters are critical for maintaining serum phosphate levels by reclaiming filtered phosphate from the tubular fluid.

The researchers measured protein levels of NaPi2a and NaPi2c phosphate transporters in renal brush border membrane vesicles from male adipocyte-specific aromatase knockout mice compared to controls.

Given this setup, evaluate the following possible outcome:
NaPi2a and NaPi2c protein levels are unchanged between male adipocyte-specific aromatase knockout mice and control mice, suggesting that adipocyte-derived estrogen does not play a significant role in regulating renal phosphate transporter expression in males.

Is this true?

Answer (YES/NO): NO